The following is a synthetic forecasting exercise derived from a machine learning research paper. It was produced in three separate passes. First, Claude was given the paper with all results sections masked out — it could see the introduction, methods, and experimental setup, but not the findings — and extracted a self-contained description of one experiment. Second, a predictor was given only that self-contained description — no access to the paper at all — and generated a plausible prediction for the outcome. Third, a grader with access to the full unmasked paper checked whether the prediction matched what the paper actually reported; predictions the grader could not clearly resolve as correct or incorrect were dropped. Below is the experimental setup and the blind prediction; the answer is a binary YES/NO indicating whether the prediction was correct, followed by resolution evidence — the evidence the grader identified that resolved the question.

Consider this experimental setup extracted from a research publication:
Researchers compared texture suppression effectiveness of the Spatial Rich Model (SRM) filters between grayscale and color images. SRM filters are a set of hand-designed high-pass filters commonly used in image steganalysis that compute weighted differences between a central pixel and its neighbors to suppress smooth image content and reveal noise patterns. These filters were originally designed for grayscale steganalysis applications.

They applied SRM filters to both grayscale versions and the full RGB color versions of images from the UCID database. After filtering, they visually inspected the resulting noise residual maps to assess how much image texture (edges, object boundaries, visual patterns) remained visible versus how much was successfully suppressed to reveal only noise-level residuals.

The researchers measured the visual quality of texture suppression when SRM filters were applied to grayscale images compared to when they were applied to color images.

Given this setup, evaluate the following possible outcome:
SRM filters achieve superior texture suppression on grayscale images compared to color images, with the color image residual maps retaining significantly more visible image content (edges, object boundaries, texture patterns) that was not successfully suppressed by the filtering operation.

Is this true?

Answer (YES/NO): YES